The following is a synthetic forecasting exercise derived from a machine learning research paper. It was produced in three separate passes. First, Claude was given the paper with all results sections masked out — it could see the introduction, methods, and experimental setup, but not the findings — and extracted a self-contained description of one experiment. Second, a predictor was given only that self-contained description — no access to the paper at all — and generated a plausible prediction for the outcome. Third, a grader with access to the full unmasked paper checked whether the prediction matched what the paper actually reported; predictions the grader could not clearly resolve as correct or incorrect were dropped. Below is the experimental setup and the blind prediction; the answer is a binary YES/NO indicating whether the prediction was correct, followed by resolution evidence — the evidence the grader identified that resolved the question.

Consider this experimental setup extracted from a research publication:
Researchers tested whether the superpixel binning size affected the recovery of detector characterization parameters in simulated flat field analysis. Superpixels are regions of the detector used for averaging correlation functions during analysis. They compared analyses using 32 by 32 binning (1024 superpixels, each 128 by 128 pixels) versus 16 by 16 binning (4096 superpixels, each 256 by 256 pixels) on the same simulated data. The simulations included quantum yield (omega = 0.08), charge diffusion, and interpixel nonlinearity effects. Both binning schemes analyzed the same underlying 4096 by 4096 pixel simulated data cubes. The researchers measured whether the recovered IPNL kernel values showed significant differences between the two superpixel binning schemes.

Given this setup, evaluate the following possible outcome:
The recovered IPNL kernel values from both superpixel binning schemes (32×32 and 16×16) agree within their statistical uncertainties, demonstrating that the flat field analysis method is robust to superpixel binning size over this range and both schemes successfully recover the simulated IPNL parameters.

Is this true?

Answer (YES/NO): YES